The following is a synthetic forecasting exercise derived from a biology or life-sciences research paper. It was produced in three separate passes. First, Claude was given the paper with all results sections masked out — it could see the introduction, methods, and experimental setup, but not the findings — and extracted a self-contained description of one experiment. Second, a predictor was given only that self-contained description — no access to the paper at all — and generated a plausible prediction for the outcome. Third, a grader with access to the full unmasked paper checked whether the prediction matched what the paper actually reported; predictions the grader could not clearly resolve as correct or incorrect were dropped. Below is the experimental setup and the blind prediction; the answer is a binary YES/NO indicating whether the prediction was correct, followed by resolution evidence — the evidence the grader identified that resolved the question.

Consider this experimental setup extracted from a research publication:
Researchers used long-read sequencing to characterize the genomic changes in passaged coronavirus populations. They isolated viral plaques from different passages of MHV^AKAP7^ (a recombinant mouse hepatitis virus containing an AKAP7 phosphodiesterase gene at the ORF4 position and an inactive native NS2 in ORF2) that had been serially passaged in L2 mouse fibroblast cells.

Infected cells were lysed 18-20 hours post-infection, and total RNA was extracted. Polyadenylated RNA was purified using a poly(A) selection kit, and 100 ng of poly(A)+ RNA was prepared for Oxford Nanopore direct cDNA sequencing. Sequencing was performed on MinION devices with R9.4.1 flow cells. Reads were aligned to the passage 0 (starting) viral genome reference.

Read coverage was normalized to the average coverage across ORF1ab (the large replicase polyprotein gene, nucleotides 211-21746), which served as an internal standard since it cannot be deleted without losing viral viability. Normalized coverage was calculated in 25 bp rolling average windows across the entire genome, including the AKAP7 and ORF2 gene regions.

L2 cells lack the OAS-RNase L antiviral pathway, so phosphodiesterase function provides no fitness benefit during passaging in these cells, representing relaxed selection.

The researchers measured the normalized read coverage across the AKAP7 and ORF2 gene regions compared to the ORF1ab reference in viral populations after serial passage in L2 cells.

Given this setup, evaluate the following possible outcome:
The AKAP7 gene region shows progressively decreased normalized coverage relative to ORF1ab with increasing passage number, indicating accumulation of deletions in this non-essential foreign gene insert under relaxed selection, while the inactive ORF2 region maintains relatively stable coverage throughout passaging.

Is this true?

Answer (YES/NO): YES